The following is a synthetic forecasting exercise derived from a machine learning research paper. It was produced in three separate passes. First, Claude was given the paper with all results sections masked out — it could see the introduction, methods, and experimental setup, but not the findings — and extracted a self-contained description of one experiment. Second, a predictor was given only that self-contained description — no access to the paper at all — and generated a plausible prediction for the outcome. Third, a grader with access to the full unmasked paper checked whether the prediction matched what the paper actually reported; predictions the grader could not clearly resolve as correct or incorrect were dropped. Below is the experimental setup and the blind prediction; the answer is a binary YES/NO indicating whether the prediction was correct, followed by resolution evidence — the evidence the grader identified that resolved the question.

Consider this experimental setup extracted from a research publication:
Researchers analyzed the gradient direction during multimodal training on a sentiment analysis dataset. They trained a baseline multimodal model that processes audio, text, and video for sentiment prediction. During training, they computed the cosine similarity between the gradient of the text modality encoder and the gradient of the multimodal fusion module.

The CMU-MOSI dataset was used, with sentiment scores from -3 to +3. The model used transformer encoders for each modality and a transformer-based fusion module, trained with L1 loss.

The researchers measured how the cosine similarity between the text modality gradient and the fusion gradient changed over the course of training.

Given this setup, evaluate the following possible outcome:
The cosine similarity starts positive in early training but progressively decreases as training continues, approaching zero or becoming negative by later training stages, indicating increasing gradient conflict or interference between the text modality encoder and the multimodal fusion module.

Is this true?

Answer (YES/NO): NO